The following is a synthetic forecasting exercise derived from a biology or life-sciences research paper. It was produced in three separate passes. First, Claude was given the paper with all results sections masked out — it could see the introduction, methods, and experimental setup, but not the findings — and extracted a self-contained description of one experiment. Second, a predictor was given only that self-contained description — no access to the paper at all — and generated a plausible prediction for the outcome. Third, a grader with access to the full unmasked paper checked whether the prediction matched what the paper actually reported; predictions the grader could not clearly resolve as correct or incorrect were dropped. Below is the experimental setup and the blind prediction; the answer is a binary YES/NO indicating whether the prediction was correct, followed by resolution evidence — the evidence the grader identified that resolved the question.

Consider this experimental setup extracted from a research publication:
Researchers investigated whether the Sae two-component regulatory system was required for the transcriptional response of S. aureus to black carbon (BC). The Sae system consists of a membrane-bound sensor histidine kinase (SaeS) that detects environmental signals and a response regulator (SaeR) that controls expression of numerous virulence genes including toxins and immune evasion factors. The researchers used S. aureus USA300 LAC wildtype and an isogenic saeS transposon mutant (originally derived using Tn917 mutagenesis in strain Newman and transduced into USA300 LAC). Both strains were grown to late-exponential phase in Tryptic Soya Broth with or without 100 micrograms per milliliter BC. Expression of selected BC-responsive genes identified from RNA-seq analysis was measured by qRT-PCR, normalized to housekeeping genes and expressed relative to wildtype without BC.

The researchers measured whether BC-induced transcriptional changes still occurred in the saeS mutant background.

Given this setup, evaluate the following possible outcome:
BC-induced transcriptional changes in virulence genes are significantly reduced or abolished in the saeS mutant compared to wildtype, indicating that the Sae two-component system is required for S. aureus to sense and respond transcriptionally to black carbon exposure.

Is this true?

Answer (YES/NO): NO